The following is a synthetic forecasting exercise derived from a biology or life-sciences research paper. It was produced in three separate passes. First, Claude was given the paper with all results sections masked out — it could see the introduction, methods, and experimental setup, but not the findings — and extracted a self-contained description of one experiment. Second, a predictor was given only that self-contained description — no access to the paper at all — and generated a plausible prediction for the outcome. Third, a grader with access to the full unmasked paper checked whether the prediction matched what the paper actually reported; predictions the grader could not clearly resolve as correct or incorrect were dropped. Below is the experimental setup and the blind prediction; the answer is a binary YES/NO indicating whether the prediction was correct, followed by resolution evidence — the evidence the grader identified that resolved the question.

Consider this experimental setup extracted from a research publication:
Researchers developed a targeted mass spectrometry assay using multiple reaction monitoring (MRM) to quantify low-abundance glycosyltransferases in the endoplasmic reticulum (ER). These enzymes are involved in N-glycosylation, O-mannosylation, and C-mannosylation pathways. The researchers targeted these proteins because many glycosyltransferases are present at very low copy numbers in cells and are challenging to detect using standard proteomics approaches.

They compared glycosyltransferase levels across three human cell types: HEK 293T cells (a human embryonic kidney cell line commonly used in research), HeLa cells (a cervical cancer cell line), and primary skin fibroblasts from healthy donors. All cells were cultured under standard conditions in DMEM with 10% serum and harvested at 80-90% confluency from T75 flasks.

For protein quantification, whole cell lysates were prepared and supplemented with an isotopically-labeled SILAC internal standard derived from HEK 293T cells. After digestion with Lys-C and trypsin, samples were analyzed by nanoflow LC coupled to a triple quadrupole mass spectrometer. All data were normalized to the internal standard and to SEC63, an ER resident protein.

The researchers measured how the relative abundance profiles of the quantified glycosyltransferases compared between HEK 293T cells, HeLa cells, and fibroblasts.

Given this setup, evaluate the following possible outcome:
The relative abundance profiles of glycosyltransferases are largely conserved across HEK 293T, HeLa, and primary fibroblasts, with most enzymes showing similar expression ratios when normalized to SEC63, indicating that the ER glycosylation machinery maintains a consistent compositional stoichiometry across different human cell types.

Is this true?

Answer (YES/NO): YES